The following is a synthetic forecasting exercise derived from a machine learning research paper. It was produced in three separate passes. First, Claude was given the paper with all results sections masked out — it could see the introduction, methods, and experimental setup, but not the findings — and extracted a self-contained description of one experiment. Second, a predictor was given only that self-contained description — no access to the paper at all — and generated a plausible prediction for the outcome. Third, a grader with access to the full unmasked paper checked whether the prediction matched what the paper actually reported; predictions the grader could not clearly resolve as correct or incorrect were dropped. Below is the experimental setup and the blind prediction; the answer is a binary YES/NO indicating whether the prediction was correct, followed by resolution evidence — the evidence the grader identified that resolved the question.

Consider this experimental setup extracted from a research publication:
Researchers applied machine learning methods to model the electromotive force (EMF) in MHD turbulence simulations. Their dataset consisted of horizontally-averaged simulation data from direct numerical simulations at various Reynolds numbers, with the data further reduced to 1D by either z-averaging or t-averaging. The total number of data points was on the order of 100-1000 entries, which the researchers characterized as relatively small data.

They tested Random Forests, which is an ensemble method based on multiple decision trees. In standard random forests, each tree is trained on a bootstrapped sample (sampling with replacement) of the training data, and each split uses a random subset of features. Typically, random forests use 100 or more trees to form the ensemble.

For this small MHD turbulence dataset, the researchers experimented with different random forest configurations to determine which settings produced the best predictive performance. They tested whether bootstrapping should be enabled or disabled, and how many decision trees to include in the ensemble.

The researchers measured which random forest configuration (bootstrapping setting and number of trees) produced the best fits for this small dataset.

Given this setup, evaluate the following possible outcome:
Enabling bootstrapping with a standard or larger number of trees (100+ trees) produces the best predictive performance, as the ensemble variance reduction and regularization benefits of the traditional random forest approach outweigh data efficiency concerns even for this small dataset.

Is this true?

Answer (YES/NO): NO